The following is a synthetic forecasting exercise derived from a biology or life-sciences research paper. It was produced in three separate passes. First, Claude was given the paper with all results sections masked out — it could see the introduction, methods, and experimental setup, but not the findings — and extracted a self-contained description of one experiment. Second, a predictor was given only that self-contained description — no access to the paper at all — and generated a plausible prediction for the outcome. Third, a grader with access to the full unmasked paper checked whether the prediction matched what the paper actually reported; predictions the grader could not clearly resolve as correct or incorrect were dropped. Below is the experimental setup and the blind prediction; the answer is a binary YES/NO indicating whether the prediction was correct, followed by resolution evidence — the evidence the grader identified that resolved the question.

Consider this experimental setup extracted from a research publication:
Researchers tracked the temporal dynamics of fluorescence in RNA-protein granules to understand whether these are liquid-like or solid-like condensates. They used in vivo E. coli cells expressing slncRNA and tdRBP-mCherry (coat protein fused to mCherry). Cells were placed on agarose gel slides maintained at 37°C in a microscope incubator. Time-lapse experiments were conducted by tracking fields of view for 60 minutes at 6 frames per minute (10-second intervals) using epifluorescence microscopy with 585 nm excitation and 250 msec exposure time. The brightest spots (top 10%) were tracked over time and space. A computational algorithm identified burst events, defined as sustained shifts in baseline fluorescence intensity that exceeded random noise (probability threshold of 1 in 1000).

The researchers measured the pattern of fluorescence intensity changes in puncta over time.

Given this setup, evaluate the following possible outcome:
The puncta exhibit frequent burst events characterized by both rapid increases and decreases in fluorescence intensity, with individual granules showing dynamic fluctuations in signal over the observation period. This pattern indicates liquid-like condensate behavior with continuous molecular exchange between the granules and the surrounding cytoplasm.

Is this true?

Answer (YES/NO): NO